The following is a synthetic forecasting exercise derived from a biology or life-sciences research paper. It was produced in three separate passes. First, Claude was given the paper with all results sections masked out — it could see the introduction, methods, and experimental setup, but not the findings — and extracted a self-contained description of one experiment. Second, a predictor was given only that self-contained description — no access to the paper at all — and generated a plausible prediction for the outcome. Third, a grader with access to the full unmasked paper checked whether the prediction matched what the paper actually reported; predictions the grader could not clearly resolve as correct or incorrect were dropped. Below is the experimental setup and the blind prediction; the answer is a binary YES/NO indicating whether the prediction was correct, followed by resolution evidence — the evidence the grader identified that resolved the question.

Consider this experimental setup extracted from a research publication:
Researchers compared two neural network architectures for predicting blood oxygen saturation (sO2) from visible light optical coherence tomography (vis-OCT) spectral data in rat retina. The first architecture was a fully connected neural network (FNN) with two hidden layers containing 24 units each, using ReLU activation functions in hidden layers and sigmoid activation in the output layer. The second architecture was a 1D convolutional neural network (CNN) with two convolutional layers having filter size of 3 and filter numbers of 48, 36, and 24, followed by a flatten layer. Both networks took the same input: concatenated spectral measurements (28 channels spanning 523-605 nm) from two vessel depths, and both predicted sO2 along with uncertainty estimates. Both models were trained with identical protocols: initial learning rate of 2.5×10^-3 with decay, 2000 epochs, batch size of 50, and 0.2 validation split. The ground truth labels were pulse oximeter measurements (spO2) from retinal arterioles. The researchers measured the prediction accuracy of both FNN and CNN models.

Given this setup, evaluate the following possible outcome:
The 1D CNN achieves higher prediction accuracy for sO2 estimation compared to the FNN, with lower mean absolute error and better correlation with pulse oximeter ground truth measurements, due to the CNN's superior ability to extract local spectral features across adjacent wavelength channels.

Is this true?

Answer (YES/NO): NO